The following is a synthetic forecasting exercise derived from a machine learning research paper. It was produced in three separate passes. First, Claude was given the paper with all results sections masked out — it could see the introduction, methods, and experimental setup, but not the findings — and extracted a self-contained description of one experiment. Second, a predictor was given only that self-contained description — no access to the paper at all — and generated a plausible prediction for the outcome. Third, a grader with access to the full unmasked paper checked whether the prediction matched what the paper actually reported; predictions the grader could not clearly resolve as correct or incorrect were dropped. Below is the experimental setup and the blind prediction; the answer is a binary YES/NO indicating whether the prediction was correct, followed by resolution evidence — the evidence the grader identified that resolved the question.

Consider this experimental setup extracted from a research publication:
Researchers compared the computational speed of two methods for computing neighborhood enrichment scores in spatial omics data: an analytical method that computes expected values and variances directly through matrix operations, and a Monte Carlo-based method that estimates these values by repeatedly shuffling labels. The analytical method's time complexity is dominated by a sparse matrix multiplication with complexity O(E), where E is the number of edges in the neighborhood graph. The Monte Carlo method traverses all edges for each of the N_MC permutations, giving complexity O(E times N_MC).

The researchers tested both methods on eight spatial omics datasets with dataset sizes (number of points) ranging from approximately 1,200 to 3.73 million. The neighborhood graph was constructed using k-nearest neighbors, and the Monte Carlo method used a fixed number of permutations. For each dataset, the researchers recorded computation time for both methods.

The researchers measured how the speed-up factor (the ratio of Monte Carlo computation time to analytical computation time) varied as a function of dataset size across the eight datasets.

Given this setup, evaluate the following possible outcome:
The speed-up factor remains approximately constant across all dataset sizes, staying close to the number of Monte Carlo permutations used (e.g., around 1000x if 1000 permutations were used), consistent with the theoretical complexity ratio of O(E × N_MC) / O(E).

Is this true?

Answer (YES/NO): NO